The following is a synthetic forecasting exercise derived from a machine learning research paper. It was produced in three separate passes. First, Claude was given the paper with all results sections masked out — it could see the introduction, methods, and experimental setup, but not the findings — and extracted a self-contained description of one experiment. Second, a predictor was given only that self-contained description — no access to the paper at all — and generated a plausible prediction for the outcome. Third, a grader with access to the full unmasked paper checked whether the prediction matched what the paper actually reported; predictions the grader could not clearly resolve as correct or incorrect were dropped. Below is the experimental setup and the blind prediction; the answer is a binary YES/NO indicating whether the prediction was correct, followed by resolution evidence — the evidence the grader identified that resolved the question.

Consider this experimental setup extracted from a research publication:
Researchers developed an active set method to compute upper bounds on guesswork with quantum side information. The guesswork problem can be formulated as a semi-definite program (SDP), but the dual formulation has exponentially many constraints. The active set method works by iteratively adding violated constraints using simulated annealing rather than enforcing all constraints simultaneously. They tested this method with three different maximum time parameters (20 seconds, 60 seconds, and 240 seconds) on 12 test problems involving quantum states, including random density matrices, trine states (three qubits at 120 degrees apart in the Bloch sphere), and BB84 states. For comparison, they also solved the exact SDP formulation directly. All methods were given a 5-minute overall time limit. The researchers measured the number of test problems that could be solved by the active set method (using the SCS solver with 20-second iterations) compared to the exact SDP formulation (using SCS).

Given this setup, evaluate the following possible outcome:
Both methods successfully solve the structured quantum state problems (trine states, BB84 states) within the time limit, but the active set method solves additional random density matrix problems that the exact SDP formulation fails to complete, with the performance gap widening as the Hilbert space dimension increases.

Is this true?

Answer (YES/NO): NO